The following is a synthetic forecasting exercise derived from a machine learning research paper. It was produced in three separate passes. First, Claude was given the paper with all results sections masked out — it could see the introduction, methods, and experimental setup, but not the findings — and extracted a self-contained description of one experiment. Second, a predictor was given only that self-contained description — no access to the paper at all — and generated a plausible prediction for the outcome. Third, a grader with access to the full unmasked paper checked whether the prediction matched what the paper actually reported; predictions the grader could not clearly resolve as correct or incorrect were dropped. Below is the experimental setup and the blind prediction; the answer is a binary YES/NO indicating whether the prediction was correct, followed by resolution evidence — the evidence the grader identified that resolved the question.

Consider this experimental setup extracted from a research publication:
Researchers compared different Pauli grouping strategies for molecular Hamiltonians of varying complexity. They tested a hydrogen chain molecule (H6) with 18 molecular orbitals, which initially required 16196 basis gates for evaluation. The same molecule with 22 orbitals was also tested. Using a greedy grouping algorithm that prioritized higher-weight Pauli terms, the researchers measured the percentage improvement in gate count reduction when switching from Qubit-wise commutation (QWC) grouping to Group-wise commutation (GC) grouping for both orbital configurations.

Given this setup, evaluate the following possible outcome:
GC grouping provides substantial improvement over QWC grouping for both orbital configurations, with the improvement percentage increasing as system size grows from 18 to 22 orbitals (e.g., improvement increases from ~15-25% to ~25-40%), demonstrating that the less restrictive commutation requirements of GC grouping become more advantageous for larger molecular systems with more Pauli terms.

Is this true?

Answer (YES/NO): NO